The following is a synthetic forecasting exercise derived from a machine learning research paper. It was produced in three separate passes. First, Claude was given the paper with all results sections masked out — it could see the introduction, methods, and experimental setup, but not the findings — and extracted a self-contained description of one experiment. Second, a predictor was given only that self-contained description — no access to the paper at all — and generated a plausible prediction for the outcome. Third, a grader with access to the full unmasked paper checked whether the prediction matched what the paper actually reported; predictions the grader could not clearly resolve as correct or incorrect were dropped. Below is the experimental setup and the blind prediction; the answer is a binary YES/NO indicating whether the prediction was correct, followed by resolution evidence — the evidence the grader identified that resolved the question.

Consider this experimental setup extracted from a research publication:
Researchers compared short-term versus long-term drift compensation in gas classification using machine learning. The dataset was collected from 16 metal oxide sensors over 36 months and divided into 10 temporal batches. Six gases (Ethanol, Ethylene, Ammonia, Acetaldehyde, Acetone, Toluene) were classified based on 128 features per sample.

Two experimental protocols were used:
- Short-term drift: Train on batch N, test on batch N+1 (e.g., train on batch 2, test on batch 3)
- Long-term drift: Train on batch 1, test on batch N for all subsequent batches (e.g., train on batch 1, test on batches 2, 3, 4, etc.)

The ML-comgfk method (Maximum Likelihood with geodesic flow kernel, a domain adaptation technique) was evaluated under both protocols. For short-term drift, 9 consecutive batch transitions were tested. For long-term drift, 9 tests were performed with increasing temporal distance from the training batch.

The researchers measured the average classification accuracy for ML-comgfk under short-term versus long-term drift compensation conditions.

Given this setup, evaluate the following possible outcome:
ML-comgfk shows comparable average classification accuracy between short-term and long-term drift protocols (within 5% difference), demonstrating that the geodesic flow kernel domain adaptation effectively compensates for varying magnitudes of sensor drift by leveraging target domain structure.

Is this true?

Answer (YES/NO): NO